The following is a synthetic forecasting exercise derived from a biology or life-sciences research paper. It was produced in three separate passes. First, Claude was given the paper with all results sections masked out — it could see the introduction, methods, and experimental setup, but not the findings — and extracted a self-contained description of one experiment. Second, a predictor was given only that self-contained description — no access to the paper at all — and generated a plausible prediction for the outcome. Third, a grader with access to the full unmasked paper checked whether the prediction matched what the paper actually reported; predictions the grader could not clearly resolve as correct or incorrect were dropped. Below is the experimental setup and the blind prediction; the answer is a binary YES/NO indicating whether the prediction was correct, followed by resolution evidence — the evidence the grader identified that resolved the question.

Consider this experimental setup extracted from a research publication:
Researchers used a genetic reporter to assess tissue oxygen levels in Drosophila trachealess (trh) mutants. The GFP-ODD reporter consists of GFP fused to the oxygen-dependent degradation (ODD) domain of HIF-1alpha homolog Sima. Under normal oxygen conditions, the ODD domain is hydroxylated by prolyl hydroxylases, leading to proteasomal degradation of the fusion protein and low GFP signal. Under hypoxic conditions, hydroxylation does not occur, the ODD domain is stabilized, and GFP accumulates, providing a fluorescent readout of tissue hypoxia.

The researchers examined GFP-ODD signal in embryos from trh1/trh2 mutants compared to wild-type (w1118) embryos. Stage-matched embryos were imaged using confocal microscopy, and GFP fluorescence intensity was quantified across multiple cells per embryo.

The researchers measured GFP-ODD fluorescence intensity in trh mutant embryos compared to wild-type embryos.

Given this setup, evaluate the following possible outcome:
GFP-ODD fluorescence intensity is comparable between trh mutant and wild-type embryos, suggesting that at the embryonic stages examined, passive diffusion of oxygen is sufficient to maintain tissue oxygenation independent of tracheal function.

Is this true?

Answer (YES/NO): NO